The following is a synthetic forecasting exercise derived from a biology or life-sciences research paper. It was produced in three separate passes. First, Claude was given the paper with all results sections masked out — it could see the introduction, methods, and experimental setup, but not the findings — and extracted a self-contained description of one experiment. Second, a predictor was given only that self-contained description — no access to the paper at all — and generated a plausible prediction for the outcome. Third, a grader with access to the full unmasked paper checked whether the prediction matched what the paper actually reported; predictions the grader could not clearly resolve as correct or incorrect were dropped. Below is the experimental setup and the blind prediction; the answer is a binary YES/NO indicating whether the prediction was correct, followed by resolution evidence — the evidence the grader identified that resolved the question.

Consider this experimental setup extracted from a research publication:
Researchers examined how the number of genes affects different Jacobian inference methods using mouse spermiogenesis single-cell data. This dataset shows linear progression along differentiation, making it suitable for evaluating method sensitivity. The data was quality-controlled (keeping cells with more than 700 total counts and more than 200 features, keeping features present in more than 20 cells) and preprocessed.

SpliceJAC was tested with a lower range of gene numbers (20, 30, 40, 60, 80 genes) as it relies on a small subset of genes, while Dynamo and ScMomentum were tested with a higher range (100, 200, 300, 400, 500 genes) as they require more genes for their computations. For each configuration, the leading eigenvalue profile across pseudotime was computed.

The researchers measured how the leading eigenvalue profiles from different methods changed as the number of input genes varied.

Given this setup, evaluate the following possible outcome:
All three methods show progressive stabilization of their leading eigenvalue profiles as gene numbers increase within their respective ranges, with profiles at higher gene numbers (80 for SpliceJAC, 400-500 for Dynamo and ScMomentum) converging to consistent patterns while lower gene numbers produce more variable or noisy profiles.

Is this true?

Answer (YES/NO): NO